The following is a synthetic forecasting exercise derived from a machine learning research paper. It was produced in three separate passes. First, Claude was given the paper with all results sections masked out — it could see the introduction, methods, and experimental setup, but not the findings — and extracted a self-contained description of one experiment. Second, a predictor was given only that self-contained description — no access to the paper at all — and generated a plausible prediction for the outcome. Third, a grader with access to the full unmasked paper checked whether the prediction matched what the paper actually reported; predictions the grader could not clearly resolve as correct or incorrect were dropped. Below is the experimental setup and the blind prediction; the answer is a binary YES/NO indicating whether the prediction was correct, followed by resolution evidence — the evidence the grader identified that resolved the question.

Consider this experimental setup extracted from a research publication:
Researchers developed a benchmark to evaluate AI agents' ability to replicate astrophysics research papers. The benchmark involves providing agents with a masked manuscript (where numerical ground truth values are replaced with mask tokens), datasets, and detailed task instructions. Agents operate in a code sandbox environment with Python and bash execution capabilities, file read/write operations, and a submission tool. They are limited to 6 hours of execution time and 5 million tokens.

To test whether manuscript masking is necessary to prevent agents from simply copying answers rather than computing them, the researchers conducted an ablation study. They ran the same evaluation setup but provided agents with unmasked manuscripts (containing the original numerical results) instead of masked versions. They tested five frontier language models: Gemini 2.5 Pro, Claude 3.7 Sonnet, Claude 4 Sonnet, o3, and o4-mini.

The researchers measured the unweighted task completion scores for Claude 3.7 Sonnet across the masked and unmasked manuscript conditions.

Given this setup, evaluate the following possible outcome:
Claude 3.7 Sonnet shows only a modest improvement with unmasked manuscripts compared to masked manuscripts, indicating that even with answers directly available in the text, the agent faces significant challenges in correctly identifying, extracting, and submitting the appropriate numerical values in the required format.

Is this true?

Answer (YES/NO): NO